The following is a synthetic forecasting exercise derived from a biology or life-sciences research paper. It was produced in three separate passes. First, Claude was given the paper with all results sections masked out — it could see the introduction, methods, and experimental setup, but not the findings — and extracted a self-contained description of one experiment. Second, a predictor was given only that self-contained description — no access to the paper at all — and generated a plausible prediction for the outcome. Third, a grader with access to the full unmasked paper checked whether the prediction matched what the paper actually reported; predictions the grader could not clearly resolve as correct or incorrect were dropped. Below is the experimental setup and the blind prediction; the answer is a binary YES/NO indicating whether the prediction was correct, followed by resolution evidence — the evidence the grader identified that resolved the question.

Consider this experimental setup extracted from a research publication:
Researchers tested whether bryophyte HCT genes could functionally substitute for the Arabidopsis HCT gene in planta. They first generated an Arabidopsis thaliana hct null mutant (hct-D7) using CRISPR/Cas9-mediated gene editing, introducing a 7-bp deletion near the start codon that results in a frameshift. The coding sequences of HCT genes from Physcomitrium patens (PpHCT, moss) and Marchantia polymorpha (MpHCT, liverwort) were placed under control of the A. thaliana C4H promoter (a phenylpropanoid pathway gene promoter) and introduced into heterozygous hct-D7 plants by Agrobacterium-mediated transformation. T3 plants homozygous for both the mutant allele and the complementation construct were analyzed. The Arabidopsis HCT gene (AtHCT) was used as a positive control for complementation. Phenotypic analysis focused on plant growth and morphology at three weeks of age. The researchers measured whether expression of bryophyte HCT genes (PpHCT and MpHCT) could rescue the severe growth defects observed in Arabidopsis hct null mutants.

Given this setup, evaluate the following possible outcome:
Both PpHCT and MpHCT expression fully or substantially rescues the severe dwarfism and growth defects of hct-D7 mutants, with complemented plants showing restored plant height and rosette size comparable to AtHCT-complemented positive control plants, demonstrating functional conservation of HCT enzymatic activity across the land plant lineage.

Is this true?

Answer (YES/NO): YES